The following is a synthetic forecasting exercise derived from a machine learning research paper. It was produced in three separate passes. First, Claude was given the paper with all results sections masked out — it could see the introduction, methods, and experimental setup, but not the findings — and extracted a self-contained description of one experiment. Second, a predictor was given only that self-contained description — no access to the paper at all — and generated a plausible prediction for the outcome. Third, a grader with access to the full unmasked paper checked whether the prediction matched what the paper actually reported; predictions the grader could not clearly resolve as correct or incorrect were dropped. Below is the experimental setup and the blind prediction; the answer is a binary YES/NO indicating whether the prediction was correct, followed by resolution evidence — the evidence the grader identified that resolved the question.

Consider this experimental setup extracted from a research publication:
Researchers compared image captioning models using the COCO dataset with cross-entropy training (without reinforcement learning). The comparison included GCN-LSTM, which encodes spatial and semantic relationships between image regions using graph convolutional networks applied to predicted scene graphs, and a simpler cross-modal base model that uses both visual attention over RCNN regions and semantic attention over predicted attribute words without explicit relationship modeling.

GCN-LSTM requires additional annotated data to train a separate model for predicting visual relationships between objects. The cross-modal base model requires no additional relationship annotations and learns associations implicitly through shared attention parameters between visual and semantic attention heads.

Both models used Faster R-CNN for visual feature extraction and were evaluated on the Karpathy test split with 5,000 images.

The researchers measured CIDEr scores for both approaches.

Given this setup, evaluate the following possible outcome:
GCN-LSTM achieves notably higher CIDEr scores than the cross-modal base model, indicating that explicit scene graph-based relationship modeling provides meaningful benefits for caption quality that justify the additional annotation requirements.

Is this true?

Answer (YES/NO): NO